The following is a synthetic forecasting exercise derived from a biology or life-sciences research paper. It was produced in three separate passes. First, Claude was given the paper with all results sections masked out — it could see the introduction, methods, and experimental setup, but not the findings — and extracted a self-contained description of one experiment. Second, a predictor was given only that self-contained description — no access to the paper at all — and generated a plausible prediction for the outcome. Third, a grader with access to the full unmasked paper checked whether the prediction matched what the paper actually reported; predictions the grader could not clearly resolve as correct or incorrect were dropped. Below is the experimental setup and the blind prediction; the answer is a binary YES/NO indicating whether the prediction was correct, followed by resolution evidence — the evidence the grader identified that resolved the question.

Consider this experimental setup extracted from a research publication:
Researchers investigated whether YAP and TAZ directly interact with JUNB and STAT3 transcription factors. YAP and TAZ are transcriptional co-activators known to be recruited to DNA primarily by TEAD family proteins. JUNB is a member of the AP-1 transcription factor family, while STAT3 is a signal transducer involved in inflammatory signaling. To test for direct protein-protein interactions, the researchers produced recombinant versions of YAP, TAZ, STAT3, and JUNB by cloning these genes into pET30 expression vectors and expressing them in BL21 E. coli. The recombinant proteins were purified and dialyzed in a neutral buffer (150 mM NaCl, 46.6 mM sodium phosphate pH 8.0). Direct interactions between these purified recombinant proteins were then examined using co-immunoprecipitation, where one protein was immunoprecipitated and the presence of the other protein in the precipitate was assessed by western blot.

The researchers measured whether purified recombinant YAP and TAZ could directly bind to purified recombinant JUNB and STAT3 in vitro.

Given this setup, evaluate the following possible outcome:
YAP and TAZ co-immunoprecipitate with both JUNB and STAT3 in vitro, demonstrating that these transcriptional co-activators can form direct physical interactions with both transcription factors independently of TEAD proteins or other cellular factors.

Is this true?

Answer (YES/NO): YES